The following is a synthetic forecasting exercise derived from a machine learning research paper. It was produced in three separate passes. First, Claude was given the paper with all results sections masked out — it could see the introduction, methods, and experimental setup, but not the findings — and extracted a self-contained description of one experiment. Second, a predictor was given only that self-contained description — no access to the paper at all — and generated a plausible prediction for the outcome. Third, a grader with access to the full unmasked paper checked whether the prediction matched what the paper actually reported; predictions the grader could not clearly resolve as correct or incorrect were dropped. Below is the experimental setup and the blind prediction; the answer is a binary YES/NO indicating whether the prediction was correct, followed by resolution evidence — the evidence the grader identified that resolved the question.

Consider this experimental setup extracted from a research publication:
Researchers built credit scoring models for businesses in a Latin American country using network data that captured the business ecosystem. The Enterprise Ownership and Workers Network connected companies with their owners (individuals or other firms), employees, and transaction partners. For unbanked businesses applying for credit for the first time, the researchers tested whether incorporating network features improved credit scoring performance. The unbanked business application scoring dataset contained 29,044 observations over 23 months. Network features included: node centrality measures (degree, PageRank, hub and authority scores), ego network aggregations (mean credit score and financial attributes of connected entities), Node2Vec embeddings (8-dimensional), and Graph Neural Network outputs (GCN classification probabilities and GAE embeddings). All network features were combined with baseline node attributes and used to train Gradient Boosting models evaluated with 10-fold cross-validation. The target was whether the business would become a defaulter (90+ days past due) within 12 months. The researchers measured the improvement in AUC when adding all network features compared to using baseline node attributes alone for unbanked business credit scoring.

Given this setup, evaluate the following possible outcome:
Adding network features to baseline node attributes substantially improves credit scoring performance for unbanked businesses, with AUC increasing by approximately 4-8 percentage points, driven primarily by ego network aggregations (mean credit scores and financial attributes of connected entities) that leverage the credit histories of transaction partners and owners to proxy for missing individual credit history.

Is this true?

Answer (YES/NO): NO